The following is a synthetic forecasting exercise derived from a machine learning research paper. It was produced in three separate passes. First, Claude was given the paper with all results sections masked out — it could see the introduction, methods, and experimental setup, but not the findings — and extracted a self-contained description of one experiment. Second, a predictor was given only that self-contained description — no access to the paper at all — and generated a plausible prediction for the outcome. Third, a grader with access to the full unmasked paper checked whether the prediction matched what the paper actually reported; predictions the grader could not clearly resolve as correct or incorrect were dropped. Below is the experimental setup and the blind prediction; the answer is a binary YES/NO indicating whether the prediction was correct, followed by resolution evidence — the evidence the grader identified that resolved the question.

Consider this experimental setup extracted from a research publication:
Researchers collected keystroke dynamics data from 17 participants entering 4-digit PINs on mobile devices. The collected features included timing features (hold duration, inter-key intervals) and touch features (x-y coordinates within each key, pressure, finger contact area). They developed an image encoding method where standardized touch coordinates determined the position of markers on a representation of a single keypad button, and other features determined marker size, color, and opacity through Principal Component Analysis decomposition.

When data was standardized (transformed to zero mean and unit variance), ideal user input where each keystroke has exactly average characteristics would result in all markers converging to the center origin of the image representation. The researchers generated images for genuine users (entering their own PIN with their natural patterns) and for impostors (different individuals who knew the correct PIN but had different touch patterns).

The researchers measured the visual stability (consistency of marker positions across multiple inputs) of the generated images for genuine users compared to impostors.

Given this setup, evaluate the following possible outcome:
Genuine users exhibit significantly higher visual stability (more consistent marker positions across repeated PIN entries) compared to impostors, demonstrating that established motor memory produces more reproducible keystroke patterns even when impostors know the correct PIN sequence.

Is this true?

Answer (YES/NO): YES